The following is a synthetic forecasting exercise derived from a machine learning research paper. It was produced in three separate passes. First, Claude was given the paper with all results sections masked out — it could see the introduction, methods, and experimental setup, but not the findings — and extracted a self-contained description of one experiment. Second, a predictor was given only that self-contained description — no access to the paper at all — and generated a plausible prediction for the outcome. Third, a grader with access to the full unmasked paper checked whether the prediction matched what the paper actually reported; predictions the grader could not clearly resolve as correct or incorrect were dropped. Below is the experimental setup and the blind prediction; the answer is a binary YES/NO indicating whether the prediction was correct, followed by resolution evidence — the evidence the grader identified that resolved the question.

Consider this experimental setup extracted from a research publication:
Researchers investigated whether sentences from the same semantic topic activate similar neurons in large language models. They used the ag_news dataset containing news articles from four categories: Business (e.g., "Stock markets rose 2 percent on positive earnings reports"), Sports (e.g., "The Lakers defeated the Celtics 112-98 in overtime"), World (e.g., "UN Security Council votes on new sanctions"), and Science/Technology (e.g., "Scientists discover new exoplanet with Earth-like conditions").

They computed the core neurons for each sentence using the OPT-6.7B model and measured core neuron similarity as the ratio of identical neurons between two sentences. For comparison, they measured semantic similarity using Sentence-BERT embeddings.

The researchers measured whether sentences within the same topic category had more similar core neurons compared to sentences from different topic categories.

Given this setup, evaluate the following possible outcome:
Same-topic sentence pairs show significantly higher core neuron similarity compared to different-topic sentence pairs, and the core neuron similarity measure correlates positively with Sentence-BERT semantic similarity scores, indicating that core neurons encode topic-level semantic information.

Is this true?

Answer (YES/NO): YES